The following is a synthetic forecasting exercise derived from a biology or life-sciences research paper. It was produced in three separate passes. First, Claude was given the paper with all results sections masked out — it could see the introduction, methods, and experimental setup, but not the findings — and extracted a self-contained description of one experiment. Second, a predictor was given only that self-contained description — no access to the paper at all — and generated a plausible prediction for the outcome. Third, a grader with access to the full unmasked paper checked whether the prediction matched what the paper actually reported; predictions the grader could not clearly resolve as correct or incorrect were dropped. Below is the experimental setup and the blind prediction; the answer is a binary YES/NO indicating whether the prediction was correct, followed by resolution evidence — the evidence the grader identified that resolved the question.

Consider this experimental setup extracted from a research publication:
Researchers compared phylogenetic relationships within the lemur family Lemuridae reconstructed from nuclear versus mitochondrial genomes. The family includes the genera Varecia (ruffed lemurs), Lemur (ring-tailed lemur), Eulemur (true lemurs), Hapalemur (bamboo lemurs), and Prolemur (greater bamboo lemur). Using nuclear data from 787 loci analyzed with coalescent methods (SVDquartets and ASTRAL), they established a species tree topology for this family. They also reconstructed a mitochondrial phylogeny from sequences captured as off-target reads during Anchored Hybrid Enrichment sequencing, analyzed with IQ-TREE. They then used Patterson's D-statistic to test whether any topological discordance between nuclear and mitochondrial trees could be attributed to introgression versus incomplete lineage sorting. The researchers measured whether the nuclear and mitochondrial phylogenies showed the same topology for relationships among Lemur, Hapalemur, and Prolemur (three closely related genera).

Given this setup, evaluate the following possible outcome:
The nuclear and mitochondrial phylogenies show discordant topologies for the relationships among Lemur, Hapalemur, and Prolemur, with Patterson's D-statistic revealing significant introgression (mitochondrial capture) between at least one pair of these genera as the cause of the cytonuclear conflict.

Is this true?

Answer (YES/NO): YES